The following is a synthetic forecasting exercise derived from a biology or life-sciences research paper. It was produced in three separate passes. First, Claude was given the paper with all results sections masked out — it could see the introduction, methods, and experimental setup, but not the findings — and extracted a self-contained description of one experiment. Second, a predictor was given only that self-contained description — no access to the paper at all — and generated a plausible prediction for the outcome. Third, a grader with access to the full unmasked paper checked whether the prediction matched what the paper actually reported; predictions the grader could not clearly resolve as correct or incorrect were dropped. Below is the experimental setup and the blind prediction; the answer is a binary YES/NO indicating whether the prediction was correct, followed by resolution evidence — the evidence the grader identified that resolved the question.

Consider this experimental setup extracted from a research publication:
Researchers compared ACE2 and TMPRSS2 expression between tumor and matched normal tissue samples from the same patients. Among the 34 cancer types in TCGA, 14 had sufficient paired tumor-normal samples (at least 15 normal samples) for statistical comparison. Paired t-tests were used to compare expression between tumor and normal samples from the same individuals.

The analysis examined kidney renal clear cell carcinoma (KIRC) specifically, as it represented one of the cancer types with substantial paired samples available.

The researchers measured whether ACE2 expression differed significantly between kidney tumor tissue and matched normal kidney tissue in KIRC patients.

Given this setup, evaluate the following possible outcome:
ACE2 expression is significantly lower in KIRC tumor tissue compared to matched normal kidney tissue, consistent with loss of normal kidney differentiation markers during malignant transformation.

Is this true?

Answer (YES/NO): NO